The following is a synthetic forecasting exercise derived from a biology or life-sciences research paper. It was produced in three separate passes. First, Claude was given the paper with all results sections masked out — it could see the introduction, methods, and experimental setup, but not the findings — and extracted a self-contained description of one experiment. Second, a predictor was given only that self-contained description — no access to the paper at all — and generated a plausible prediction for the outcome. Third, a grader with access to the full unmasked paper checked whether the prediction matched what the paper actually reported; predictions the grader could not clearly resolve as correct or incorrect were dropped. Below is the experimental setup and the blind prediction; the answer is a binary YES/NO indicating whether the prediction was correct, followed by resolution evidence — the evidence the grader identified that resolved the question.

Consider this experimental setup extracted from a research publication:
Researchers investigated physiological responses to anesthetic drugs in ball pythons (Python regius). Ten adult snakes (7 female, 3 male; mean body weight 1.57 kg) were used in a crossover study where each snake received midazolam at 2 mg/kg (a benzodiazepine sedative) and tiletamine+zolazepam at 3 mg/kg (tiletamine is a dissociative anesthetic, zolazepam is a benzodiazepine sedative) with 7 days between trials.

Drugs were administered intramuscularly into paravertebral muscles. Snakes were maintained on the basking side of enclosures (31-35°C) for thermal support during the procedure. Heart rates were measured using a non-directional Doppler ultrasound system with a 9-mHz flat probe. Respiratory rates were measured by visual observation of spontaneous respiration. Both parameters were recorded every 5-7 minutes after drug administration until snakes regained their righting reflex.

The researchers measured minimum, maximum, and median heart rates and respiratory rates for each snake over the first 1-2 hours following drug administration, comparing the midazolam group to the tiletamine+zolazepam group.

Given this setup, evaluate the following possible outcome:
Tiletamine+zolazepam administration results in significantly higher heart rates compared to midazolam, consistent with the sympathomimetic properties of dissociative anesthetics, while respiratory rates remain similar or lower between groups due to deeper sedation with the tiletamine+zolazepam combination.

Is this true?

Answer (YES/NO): NO